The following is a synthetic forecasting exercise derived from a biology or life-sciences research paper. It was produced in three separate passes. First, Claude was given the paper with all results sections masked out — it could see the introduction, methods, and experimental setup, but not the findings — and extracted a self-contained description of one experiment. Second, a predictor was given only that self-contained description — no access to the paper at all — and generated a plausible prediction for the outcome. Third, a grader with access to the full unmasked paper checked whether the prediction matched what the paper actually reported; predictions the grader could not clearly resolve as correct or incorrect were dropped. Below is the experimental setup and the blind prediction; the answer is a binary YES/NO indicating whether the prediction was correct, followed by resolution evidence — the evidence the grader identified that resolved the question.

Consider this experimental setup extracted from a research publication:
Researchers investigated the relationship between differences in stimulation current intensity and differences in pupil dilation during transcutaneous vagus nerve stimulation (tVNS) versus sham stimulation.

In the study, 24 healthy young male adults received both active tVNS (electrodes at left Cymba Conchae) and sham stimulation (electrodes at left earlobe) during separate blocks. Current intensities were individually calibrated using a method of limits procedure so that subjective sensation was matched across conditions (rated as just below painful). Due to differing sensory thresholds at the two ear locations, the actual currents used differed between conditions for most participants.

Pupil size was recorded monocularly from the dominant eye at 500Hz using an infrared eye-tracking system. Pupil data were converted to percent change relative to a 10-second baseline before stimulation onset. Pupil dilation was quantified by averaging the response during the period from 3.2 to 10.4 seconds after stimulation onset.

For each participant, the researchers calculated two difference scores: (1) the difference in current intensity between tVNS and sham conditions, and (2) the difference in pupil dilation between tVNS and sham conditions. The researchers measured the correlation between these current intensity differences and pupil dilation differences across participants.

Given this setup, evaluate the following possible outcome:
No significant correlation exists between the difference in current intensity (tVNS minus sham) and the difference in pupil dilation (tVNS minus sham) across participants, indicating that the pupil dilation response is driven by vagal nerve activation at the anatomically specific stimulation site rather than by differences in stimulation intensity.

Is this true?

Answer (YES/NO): YES